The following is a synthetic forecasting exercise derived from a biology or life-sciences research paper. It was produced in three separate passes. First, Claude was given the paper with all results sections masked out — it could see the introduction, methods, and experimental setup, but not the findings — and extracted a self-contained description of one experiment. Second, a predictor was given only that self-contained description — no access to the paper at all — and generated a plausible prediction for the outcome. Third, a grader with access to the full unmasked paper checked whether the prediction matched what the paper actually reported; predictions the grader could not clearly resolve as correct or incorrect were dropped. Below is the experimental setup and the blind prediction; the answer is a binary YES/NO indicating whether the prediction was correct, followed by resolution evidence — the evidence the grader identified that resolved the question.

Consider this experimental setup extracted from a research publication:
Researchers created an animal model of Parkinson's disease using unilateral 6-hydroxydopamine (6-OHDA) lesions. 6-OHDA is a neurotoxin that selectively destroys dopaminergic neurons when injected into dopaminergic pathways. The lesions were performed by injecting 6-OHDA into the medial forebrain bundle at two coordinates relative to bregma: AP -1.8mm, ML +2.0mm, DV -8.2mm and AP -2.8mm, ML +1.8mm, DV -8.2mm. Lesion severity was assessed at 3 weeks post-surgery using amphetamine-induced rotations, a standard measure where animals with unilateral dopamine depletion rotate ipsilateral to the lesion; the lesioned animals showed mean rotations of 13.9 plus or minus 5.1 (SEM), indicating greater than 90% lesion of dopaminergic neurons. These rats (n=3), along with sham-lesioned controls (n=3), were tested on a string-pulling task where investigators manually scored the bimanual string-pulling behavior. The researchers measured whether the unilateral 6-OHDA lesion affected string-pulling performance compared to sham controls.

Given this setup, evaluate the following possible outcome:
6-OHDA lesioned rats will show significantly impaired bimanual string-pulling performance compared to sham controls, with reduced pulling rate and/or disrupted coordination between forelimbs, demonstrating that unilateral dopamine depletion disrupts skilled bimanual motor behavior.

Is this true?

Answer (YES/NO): YES